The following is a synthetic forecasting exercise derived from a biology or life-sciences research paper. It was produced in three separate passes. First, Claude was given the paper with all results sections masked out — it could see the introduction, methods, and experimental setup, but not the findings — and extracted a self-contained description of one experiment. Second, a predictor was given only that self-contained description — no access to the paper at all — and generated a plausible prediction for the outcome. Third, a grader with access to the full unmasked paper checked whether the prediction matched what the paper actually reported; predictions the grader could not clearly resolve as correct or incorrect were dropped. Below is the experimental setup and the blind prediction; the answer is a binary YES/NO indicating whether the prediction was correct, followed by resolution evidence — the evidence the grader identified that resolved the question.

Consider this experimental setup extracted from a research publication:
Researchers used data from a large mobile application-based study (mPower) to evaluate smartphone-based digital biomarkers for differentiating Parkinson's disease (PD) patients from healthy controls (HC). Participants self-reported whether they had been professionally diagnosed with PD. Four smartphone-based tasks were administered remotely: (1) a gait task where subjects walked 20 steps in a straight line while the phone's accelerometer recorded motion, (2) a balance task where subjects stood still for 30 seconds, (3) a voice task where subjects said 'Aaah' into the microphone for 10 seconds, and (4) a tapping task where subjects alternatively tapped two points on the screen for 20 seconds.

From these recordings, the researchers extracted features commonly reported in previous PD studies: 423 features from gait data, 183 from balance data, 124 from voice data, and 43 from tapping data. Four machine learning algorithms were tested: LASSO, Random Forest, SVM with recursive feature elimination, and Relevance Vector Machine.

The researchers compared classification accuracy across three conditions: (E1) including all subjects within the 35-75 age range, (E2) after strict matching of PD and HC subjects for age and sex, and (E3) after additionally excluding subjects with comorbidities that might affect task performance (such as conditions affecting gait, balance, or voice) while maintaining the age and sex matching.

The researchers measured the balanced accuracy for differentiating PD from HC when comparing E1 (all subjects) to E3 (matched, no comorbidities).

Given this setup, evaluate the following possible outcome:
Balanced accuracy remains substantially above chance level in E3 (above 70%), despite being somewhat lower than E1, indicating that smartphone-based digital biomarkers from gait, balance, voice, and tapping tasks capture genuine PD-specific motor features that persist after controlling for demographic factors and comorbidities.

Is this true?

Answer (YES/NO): NO